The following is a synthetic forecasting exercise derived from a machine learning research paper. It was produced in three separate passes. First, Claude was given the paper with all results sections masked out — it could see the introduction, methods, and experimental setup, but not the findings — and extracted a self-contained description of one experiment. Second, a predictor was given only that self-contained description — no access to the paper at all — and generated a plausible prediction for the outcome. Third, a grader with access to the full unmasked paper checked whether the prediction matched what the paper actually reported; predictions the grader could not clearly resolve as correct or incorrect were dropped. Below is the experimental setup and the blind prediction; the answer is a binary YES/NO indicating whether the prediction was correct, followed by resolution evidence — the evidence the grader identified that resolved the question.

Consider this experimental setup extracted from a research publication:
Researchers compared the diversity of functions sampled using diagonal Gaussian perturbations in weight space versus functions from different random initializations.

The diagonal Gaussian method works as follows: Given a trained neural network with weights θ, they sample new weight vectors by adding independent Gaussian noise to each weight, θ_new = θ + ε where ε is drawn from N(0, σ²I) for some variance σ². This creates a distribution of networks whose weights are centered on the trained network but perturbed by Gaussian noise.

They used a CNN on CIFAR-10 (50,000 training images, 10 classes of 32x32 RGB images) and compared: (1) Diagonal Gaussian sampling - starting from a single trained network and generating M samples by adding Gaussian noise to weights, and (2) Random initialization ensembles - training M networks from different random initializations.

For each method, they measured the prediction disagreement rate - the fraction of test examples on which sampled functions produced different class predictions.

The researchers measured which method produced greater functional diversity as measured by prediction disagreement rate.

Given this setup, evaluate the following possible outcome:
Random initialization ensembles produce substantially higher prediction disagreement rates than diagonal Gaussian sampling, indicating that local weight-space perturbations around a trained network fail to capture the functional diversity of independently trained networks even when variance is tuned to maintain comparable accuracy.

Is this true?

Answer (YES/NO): YES